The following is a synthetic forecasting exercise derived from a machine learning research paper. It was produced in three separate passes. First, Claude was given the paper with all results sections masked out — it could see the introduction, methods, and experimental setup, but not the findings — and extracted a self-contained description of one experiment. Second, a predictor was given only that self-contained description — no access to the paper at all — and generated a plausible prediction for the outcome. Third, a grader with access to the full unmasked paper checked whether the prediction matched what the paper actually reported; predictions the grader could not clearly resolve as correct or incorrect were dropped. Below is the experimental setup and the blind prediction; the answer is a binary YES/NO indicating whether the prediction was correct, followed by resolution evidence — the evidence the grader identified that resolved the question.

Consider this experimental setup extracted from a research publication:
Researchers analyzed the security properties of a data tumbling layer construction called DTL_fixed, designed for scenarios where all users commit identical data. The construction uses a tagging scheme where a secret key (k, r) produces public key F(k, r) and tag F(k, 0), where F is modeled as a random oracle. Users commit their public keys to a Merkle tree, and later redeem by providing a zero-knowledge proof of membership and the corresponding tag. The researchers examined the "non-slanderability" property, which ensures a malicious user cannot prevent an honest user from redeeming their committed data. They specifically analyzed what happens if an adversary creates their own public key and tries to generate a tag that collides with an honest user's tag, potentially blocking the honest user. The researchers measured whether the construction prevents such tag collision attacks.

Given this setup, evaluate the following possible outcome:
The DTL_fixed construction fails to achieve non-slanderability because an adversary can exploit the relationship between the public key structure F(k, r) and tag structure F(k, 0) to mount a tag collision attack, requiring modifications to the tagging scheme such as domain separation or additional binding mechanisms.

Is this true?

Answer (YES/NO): NO